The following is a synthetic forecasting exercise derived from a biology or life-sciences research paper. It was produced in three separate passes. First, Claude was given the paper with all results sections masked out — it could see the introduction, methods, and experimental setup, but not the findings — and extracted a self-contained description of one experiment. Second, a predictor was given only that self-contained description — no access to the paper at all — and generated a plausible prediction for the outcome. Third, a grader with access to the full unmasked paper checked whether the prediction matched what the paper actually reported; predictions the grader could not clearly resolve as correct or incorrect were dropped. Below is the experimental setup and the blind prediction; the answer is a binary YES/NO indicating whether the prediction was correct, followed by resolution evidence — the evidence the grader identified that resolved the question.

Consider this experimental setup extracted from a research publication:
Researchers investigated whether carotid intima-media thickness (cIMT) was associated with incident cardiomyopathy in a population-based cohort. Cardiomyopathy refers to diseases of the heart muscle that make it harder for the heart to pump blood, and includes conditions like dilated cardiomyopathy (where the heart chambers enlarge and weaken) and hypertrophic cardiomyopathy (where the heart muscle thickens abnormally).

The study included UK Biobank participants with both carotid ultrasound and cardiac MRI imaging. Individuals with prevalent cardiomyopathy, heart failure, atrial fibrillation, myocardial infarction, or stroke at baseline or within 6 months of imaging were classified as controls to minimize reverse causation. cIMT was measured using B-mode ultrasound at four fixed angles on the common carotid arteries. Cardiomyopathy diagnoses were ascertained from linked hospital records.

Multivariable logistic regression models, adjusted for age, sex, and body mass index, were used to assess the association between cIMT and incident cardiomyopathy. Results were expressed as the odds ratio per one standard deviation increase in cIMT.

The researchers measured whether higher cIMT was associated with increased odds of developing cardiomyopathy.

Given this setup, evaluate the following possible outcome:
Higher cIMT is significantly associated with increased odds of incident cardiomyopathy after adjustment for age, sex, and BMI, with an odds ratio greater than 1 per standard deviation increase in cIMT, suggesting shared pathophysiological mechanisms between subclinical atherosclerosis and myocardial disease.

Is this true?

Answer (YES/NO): NO